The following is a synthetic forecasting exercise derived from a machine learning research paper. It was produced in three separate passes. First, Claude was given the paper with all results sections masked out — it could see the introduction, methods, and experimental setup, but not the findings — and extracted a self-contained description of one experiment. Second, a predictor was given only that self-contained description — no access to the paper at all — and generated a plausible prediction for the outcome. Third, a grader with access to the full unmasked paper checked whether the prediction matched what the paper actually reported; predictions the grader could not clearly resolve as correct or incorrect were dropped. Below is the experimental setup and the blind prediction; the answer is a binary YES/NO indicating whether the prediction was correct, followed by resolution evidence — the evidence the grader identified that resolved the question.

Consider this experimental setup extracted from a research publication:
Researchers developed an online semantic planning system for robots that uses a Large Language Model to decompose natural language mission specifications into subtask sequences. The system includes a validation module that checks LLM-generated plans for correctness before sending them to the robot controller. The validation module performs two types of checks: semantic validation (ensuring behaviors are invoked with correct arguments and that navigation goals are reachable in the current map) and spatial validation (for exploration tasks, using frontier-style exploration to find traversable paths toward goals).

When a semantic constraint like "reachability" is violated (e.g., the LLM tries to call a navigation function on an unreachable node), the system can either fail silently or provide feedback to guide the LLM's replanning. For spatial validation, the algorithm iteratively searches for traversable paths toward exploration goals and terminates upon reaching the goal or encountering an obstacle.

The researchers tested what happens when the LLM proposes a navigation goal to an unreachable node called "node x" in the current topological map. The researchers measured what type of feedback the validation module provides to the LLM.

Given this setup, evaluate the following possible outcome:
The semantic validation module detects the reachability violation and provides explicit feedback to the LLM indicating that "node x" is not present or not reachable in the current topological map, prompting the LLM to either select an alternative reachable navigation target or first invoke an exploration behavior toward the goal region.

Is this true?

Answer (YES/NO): YES